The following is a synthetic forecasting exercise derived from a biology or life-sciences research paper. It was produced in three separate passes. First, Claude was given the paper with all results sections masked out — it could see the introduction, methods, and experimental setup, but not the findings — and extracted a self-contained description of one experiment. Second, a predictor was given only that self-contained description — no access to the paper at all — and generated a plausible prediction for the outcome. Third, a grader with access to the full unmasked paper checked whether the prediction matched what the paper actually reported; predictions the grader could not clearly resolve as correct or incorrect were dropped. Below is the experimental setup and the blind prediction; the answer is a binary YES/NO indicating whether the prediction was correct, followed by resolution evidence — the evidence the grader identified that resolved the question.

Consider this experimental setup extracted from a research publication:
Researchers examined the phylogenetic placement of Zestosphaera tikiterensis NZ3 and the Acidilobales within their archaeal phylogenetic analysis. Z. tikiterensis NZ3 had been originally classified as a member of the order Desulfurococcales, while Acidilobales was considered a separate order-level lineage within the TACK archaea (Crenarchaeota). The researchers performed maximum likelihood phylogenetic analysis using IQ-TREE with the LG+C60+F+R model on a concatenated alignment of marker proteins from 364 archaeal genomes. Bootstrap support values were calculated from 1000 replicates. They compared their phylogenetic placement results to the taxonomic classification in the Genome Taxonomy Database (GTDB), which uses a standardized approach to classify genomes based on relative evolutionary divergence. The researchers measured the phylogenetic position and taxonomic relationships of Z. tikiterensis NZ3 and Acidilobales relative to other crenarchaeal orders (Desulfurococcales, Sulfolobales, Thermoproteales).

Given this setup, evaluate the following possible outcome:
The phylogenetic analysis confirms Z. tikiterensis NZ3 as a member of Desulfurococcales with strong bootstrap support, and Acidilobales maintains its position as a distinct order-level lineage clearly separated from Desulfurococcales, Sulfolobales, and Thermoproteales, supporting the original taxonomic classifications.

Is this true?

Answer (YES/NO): NO